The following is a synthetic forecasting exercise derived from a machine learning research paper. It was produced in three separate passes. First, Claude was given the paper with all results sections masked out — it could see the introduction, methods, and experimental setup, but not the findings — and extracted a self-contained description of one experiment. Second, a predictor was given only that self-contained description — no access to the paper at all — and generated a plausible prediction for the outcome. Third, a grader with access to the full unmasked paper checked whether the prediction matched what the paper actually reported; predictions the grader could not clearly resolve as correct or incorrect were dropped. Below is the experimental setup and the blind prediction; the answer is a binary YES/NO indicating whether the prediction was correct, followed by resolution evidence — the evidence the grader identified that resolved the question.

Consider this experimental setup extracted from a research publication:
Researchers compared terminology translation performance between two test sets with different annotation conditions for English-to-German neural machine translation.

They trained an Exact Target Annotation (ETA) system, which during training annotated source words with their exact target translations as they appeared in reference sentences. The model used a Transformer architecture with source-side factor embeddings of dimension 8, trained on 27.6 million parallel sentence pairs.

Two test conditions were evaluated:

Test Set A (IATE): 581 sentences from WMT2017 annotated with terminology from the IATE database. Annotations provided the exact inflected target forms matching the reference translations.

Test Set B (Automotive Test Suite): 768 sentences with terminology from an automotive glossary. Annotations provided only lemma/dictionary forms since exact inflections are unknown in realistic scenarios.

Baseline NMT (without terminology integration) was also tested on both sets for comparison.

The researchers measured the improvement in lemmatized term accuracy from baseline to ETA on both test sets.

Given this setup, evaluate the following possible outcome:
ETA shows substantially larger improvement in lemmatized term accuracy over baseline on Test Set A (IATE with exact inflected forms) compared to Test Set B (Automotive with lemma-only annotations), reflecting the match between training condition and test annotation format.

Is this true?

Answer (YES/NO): NO